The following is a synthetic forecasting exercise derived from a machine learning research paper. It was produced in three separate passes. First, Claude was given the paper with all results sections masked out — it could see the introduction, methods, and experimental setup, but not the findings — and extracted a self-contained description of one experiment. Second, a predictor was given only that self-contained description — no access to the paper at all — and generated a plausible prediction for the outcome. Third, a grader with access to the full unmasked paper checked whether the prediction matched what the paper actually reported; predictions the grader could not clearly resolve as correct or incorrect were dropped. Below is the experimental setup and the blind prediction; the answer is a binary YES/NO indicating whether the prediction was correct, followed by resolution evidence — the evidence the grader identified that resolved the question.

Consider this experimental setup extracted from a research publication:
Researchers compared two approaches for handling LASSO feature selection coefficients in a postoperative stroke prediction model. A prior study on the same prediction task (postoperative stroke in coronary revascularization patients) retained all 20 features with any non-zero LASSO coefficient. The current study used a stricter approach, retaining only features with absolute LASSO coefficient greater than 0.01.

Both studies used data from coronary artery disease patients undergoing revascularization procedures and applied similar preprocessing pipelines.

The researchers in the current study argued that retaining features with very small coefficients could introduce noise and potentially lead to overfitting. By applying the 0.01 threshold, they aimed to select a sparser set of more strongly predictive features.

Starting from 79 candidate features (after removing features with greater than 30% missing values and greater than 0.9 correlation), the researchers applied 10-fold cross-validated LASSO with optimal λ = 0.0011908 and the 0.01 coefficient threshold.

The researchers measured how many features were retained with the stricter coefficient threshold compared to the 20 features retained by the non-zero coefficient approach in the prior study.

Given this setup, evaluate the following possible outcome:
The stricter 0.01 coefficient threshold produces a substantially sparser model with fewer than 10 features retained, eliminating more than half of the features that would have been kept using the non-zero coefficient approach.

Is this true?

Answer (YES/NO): NO